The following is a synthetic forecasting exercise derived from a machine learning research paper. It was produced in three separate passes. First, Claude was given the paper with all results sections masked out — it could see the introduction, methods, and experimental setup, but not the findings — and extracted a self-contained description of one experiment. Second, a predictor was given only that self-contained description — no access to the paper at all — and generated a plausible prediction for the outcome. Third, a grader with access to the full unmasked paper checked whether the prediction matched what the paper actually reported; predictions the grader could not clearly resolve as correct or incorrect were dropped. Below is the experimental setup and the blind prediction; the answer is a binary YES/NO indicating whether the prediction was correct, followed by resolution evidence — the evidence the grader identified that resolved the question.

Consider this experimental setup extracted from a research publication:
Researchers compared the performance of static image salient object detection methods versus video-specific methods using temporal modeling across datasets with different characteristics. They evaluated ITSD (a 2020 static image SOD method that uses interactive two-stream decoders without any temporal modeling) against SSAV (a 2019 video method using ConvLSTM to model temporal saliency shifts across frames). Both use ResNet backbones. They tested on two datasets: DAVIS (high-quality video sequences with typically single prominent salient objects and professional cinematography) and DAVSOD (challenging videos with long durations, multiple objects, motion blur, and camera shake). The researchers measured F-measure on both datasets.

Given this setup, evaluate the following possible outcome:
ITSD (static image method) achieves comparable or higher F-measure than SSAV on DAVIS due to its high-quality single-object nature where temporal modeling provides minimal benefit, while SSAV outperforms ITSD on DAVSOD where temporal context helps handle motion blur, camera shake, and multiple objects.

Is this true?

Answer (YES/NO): NO